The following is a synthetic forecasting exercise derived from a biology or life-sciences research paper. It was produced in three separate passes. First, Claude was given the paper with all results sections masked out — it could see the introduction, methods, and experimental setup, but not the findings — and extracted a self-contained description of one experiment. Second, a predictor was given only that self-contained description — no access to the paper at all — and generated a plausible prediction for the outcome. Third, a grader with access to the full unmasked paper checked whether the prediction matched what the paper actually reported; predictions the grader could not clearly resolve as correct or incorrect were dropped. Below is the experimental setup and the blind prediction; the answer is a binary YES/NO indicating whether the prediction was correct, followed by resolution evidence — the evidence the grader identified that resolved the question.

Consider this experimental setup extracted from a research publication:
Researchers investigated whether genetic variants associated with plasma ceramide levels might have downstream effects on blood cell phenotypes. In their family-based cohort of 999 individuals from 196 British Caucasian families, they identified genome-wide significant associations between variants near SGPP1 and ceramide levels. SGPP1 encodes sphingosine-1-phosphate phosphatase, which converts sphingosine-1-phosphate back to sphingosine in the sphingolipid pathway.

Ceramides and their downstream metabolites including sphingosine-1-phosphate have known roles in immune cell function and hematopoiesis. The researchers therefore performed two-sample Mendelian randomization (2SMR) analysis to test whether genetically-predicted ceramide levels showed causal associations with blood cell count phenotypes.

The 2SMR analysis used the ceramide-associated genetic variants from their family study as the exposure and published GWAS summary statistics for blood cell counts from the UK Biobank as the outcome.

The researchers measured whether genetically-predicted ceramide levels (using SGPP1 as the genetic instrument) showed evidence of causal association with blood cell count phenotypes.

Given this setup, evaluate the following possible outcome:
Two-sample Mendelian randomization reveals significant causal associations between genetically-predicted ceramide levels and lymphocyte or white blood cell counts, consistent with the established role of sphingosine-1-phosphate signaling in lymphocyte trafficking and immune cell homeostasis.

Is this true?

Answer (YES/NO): YES